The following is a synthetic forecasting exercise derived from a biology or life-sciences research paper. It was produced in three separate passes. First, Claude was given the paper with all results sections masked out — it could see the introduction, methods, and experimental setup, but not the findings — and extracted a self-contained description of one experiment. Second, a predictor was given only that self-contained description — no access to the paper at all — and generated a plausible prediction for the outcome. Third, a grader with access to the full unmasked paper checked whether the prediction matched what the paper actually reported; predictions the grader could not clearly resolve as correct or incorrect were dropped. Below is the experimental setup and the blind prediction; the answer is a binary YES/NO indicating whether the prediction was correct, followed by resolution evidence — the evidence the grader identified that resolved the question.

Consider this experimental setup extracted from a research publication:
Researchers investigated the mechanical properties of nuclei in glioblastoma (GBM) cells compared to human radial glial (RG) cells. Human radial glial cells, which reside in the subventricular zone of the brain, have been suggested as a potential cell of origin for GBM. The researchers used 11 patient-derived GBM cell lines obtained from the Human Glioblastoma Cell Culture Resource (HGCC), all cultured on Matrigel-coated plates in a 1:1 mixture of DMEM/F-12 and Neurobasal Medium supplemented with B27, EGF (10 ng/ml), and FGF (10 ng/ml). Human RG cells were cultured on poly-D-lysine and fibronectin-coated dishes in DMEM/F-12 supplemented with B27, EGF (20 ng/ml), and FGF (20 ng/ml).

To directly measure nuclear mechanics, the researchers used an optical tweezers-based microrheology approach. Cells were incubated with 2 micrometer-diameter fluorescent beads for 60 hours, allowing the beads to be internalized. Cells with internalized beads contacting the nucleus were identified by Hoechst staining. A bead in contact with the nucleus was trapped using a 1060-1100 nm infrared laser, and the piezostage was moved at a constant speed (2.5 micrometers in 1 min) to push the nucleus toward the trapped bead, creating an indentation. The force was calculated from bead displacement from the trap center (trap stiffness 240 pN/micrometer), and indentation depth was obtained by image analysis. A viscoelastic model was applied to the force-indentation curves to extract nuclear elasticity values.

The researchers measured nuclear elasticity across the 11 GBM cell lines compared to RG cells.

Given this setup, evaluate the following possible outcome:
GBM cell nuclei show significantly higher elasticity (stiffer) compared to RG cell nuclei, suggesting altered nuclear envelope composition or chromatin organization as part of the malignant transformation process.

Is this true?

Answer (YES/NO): YES